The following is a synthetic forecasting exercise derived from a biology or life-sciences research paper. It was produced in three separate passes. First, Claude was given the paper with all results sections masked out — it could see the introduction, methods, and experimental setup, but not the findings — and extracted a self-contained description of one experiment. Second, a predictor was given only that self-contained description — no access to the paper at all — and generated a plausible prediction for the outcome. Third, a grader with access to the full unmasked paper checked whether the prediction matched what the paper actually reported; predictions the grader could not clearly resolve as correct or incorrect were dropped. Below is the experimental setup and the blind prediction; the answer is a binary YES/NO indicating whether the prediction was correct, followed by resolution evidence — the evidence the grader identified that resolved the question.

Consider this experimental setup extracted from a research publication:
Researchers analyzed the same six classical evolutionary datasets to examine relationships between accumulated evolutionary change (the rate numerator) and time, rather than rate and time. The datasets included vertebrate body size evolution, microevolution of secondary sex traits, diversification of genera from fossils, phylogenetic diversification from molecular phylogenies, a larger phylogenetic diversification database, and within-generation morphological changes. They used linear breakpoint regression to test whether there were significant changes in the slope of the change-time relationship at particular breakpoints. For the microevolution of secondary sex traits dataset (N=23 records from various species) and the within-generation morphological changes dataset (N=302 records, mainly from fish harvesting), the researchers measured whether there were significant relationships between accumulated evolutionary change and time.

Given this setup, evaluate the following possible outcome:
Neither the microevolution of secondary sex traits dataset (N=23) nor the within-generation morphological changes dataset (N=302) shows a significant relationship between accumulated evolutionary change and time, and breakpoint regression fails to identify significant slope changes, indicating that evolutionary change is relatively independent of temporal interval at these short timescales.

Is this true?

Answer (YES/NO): YES